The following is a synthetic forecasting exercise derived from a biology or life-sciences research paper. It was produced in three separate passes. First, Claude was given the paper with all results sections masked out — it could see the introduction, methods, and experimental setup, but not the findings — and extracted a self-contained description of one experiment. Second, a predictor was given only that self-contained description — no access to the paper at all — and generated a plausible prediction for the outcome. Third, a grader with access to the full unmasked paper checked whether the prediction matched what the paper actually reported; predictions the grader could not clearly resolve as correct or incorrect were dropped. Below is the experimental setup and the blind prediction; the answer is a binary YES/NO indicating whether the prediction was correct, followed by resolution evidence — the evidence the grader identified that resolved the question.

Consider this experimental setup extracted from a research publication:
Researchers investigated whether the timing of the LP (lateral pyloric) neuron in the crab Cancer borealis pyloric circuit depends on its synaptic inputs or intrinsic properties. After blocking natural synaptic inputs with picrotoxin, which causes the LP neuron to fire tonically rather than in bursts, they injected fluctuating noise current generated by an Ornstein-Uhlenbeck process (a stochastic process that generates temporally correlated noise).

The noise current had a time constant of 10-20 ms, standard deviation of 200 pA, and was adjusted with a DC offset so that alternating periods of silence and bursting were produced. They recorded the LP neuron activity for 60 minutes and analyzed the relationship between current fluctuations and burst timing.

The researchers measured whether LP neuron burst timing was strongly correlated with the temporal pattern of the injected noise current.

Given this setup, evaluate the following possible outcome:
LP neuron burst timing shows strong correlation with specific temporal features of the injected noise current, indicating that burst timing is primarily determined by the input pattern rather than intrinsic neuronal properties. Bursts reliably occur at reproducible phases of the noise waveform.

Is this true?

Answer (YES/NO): YES